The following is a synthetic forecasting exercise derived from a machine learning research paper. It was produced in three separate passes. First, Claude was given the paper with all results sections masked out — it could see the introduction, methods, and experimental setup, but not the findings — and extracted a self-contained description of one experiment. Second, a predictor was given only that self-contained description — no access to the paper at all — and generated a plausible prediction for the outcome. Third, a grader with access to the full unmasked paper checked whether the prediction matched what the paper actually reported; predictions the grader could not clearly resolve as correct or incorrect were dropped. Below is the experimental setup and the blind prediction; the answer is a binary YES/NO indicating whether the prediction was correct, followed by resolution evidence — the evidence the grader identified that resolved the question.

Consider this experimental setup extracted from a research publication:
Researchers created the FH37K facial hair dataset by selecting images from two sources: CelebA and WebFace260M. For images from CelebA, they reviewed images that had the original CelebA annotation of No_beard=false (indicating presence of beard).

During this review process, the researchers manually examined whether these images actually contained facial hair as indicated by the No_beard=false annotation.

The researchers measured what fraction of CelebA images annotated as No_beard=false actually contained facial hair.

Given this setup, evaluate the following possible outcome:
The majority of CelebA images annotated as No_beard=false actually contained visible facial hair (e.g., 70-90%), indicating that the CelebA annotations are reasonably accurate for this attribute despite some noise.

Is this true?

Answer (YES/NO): NO